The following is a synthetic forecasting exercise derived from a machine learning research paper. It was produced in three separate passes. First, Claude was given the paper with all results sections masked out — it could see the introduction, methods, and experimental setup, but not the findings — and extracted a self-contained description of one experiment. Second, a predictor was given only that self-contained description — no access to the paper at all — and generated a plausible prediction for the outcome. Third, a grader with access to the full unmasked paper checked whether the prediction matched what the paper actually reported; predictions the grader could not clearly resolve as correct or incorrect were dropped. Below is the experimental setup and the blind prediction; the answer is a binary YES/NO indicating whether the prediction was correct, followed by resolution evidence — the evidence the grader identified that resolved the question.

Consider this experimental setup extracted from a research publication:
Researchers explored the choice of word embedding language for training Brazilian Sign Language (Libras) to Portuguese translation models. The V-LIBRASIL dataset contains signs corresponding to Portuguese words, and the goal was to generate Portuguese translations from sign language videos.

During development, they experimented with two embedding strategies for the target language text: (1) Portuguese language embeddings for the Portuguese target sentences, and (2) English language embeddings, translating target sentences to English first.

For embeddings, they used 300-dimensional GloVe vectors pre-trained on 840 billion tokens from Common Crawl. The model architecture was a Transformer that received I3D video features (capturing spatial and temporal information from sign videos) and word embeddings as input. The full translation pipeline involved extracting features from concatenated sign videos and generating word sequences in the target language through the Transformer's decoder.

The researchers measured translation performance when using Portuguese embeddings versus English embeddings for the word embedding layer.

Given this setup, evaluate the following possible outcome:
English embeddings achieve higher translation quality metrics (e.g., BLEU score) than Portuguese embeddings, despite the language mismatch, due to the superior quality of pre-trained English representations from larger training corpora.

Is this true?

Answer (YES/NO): YES